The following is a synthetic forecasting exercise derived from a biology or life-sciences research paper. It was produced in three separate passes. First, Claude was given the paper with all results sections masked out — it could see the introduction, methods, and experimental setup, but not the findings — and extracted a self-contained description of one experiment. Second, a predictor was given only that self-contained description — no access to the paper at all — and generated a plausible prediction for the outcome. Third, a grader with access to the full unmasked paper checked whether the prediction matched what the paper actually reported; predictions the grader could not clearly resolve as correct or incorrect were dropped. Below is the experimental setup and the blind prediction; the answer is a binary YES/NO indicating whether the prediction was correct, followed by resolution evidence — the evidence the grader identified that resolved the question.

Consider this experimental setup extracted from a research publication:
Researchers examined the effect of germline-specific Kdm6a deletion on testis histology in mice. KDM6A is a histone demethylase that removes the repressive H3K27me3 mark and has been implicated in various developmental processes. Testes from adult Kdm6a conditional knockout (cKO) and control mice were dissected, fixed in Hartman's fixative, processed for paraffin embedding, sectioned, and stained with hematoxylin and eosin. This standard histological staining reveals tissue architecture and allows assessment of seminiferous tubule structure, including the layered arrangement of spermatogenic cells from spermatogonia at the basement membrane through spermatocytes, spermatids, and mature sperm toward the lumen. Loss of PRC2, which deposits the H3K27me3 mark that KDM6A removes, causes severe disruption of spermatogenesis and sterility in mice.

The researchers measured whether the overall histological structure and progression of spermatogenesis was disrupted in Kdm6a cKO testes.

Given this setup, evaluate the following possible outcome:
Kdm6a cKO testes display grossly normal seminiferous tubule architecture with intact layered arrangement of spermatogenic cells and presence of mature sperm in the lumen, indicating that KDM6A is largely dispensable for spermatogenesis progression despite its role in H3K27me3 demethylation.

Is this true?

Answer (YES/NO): YES